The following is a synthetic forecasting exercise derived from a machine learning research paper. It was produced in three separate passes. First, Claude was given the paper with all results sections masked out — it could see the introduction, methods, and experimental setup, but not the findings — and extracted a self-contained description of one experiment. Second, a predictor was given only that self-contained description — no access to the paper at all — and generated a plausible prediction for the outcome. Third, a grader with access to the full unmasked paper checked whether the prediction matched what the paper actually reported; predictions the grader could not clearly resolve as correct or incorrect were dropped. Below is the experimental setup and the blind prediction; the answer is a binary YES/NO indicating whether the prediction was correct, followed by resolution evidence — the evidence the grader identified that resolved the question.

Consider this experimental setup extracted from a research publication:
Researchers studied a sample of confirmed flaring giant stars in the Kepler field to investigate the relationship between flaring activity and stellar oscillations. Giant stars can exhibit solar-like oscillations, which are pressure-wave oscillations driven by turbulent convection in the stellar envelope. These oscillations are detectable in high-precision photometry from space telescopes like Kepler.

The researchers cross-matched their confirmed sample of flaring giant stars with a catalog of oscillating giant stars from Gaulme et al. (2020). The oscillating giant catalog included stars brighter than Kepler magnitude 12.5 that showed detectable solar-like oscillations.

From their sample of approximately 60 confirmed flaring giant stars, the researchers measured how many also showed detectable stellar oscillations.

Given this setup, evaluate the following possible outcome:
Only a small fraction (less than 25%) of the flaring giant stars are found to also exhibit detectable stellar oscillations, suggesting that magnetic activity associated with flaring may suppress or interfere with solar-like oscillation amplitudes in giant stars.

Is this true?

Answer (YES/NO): YES